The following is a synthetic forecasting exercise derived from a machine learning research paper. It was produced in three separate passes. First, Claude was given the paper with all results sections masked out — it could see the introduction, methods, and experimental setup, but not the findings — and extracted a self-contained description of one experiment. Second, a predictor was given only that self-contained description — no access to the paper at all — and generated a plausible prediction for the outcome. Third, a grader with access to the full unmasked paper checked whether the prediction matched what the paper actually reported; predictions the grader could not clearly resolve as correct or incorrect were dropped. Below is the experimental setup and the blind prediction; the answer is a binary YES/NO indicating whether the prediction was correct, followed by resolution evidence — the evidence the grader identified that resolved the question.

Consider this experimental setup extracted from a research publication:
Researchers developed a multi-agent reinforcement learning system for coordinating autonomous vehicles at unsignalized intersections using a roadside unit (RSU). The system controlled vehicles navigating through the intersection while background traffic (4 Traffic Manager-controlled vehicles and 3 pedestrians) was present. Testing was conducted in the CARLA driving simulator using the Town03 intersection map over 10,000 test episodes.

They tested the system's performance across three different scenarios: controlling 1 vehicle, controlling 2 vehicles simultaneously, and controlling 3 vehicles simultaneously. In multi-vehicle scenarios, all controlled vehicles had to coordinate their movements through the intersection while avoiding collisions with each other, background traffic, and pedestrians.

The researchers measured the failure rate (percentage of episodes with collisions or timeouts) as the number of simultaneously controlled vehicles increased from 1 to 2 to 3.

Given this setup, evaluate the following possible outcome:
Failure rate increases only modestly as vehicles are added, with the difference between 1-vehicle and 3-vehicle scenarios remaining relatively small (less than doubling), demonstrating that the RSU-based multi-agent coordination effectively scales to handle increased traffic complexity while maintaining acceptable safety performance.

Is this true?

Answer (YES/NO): NO